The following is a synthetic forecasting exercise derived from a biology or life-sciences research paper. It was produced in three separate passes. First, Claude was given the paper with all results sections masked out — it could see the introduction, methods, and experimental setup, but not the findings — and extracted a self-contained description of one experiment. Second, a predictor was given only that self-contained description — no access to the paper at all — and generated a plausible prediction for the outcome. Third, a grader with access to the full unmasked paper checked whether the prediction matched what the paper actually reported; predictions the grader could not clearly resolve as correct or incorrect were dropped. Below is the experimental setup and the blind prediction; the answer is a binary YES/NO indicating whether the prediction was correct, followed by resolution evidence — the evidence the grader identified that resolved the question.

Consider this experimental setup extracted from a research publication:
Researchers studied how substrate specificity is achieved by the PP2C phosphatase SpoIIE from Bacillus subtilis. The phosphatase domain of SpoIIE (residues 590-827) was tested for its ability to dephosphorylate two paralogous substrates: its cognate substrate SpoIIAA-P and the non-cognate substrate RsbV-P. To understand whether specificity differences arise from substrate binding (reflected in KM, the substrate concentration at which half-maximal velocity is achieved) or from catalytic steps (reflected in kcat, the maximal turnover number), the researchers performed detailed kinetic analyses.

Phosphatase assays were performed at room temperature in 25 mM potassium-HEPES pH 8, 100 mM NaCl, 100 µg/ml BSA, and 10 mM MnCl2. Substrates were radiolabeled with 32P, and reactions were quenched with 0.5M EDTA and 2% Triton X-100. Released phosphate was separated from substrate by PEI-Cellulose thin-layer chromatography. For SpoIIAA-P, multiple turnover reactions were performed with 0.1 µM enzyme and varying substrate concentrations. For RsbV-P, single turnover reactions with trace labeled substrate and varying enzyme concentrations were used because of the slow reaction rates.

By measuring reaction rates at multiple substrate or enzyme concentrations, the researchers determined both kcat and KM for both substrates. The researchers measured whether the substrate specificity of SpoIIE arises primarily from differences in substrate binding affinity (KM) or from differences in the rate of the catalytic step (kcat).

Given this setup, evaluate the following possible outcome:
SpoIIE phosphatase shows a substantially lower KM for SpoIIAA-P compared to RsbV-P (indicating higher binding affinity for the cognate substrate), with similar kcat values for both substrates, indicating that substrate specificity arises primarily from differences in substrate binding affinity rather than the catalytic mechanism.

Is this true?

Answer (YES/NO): NO